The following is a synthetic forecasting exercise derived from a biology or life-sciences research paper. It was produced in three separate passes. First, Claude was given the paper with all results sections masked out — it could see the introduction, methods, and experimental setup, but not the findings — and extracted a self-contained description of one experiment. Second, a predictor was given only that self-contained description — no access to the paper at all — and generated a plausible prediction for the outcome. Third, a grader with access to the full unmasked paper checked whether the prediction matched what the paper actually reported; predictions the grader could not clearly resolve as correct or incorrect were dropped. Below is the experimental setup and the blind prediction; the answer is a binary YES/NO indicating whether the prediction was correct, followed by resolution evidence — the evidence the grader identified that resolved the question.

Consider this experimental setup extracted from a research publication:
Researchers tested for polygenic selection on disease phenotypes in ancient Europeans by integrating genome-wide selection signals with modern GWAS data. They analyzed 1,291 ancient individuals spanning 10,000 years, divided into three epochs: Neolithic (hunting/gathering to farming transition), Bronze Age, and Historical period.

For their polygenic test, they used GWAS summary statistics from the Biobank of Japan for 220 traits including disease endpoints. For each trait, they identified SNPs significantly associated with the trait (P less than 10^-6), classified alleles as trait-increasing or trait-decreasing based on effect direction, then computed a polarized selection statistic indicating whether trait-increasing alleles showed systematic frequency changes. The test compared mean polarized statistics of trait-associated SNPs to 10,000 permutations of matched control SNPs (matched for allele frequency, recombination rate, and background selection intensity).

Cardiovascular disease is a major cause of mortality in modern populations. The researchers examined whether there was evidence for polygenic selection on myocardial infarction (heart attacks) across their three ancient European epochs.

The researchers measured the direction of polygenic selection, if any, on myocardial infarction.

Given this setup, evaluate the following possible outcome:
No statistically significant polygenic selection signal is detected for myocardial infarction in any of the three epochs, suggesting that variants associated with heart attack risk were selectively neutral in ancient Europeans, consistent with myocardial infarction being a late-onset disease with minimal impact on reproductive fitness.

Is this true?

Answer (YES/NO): NO